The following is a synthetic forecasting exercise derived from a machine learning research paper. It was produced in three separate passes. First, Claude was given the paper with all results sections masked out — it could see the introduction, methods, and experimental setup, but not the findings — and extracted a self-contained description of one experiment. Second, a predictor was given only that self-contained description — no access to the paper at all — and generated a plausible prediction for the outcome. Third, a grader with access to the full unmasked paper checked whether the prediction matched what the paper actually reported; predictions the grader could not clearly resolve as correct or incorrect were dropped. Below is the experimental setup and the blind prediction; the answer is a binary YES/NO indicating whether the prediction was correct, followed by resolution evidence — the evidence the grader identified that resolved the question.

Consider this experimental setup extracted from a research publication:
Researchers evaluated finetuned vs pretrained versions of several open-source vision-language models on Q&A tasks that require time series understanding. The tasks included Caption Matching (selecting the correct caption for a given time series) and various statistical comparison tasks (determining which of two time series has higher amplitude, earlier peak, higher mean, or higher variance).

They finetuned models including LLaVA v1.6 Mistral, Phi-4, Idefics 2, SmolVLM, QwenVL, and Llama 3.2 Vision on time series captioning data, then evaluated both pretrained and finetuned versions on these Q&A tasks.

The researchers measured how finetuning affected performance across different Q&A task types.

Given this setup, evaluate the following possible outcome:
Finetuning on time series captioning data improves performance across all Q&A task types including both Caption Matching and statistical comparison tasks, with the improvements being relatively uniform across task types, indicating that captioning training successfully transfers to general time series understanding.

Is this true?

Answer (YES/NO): NO